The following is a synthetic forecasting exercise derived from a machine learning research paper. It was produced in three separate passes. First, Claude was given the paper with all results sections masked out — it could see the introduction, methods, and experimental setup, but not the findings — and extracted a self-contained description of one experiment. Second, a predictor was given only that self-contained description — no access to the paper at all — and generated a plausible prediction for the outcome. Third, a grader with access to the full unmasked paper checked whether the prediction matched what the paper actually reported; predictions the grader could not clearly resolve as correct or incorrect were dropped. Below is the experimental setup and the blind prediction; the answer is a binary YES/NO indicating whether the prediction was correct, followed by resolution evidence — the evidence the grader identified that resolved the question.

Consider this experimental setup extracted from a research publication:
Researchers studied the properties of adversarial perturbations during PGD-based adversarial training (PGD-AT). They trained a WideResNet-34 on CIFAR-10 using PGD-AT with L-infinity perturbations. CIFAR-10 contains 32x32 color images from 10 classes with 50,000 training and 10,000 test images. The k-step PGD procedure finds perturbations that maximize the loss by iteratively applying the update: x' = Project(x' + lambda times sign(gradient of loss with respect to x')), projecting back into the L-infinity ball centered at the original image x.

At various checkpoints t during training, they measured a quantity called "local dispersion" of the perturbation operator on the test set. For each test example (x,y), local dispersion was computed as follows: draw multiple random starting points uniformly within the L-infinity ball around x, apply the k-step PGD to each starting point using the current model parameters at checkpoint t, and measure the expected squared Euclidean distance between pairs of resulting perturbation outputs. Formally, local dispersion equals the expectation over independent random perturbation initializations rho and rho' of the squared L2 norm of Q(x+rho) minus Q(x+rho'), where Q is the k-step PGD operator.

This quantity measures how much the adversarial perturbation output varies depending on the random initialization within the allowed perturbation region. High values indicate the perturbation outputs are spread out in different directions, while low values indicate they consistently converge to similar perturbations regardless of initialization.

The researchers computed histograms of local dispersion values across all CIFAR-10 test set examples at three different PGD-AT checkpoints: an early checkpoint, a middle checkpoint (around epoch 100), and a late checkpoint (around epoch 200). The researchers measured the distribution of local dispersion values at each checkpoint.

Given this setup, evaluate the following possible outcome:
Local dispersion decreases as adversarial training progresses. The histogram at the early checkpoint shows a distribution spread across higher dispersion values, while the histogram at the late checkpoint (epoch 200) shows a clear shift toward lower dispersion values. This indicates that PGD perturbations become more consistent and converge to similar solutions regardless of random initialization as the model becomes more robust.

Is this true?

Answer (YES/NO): NO